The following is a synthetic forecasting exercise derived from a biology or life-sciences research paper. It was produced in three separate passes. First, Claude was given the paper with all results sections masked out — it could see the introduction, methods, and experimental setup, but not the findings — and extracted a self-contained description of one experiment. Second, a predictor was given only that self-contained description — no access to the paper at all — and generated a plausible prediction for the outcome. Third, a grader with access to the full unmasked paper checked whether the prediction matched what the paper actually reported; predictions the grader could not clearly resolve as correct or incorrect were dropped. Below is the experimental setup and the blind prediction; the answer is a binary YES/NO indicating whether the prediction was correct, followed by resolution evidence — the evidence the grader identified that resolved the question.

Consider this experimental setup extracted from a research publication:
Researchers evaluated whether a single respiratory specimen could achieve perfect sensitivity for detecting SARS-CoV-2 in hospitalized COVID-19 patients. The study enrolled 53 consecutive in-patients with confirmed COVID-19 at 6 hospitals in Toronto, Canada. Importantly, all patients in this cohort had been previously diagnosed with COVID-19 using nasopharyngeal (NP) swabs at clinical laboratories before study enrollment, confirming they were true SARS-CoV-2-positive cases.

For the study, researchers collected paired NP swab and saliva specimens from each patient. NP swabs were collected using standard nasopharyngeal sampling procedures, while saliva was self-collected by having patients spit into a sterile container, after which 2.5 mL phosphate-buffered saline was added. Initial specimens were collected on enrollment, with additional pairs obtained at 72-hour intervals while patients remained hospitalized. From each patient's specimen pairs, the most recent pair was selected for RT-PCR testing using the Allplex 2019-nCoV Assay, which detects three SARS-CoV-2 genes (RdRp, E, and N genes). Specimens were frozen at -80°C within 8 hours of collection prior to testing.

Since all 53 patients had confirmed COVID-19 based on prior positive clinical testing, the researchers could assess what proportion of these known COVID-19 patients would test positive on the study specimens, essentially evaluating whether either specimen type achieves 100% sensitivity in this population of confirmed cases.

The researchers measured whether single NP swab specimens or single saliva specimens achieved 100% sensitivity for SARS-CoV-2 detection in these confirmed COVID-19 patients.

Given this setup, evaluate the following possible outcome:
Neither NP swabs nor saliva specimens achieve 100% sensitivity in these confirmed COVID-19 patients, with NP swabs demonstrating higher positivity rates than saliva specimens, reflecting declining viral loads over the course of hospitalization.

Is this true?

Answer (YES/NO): YES